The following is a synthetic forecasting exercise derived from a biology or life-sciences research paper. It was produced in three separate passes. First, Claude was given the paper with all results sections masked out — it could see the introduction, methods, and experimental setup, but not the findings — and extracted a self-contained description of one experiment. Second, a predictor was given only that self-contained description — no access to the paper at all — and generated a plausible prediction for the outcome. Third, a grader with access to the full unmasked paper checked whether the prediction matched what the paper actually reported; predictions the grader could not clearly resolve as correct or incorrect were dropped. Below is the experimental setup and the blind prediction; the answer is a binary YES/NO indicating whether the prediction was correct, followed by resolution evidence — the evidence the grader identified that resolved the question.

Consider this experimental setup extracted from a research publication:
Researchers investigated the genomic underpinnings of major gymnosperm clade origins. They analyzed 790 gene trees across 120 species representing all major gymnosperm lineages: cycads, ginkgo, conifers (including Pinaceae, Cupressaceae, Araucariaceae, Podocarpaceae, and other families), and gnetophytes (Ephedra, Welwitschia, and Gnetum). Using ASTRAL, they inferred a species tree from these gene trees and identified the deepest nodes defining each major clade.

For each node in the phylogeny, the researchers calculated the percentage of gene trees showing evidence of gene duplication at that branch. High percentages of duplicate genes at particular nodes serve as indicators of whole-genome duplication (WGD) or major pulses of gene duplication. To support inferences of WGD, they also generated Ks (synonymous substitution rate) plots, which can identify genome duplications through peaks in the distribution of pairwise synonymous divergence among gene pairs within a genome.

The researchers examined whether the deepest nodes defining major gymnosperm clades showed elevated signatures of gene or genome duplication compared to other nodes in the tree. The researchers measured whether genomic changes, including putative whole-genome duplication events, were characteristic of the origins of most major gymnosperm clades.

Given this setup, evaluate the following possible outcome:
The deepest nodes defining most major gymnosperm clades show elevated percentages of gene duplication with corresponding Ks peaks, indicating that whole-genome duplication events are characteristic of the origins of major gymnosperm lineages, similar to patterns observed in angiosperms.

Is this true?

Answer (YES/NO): NO